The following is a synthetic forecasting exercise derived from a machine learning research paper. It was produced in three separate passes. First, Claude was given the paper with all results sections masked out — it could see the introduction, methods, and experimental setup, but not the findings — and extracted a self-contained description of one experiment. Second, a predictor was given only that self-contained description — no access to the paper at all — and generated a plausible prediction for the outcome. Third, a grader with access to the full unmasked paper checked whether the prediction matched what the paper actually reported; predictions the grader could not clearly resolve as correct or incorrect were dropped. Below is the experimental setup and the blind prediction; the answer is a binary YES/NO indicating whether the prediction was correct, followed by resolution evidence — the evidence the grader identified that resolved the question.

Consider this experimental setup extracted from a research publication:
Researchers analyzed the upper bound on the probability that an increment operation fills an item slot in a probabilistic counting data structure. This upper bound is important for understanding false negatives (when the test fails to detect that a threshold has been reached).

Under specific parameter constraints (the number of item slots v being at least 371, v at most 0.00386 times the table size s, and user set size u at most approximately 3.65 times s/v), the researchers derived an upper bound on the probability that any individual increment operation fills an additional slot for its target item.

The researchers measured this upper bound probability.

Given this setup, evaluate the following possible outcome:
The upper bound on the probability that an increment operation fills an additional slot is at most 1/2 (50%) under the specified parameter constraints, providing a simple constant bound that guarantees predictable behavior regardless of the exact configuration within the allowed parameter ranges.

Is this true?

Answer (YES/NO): NO